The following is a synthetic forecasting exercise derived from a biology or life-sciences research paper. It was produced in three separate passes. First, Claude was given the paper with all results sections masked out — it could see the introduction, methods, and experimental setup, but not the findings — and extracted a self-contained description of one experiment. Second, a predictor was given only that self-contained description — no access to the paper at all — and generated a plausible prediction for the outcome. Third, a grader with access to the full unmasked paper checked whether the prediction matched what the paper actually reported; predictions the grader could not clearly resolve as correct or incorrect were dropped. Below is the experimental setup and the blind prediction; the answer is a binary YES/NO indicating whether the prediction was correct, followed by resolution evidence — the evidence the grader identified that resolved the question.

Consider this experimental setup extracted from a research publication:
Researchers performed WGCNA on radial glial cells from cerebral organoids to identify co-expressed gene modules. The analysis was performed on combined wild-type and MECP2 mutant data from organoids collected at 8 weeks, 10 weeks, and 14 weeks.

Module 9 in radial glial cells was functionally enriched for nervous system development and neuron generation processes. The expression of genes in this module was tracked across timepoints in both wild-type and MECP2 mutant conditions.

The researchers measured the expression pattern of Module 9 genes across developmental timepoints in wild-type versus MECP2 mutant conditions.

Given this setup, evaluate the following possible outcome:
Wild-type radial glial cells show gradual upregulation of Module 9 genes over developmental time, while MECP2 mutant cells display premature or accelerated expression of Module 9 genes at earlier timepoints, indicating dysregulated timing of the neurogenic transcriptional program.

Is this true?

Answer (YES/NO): NO